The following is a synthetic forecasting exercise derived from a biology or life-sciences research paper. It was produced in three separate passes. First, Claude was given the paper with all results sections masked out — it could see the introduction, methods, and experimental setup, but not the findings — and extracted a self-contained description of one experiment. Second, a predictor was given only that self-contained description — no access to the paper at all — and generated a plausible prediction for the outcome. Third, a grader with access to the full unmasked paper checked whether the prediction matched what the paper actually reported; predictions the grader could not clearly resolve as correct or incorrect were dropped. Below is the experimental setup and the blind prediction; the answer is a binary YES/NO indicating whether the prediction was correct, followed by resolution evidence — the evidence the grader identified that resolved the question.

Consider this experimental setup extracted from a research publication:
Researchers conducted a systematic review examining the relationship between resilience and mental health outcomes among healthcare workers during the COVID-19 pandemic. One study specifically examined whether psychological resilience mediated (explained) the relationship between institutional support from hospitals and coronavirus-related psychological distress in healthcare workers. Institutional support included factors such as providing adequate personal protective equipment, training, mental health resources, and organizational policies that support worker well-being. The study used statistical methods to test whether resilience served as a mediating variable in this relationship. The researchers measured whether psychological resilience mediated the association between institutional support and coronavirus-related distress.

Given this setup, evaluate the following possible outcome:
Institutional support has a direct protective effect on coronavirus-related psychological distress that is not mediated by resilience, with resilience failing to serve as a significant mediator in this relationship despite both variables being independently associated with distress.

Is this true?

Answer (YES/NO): NO